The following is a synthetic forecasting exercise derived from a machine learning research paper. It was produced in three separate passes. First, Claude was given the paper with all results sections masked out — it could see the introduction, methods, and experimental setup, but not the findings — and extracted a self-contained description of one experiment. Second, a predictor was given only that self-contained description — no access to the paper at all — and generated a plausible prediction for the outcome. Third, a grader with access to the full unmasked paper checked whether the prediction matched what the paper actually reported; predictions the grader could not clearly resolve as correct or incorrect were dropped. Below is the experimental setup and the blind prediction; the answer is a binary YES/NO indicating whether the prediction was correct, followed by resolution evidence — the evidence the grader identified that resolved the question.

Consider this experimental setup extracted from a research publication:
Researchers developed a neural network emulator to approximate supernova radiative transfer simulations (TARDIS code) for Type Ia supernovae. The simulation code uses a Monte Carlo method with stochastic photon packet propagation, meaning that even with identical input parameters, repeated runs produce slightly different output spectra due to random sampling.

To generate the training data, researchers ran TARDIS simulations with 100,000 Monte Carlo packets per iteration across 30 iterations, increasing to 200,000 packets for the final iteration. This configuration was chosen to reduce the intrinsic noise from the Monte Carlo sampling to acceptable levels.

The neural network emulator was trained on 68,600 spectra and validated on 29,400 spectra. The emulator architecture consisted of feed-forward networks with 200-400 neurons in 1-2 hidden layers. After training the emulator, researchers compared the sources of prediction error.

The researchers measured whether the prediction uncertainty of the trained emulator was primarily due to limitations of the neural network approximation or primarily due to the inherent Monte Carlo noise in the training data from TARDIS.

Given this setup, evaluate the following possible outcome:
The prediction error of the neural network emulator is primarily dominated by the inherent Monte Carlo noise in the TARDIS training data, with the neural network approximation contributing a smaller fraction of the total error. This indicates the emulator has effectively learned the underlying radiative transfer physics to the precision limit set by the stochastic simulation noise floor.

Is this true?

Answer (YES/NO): YES